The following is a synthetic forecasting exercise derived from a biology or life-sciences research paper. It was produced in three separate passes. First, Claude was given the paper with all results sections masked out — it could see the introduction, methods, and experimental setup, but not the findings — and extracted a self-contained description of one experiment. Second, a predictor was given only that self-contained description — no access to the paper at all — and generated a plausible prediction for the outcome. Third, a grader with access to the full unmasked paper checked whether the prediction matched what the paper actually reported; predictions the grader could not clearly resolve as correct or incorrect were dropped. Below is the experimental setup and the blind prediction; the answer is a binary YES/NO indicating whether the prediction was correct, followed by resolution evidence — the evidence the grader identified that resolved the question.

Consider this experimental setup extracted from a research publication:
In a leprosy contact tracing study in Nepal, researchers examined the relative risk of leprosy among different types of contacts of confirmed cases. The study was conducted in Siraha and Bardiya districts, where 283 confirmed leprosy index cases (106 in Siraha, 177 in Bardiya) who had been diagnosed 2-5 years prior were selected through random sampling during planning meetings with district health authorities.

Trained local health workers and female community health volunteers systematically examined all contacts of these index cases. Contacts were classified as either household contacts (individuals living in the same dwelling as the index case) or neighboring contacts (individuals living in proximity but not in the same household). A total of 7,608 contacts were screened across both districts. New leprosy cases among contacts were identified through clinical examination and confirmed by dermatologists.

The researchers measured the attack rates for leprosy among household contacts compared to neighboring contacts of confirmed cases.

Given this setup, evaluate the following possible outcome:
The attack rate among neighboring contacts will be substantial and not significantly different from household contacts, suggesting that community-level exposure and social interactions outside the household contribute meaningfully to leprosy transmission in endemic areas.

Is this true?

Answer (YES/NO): YES